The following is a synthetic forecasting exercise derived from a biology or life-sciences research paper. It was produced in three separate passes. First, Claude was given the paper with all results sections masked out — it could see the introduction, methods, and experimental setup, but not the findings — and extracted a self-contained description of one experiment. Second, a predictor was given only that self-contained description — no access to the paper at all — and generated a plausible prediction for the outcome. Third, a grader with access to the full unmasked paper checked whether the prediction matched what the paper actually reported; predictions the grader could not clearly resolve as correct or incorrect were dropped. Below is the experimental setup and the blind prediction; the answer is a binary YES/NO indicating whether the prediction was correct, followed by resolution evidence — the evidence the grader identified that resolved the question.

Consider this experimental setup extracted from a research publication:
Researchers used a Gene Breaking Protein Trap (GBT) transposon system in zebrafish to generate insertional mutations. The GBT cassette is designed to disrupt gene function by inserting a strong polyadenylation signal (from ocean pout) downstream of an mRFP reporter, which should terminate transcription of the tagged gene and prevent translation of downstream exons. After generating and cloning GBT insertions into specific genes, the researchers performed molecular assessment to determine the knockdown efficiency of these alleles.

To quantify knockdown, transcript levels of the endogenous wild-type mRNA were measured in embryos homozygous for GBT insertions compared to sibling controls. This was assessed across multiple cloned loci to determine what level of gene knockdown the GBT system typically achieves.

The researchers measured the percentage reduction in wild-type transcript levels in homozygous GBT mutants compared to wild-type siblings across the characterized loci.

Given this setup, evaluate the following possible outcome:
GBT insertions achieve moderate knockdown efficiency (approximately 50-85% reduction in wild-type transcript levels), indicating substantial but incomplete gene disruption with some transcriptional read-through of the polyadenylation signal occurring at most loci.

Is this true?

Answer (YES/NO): NO